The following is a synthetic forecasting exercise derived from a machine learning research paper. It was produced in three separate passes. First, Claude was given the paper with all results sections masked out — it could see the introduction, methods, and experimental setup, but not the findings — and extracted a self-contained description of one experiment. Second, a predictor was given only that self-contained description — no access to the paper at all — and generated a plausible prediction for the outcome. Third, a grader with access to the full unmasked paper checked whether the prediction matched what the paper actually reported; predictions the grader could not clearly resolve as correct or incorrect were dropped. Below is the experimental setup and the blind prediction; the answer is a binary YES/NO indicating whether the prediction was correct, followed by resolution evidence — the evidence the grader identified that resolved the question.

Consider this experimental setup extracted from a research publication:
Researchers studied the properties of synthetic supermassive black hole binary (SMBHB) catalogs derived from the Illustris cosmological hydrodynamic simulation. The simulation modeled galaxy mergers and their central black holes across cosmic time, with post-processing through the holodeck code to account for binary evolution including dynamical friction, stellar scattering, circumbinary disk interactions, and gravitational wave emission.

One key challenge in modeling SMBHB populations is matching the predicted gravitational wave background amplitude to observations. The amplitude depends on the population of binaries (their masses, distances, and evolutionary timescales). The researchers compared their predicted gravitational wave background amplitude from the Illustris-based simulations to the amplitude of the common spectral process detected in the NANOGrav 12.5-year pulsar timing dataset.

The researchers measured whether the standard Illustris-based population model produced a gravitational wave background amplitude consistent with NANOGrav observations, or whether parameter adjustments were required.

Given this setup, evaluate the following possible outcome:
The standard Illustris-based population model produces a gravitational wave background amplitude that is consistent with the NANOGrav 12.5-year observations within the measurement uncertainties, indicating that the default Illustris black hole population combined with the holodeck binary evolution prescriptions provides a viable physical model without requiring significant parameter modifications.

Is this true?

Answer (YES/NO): NO